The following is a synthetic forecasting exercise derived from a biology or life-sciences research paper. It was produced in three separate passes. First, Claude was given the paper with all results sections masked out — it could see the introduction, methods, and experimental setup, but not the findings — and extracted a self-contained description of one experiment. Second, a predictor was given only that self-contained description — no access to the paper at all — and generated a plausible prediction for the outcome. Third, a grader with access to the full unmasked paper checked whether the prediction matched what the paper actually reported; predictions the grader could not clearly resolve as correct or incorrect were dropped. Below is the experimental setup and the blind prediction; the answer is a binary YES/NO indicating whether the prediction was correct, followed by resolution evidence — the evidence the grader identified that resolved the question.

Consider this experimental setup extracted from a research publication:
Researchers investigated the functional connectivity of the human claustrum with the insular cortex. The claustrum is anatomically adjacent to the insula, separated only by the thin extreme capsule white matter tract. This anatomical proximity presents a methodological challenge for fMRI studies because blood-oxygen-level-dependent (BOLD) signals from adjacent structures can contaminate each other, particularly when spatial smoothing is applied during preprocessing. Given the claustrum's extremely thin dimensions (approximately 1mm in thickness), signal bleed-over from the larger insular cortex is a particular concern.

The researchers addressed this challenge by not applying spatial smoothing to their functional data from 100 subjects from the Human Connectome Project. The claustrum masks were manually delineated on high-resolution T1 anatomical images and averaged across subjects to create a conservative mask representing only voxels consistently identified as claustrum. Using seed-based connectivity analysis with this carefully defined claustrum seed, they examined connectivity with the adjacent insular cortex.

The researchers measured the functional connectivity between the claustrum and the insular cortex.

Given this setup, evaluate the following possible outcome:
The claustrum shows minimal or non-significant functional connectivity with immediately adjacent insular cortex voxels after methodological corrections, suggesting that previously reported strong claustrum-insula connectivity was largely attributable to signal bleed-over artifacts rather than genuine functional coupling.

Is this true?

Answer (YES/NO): NO